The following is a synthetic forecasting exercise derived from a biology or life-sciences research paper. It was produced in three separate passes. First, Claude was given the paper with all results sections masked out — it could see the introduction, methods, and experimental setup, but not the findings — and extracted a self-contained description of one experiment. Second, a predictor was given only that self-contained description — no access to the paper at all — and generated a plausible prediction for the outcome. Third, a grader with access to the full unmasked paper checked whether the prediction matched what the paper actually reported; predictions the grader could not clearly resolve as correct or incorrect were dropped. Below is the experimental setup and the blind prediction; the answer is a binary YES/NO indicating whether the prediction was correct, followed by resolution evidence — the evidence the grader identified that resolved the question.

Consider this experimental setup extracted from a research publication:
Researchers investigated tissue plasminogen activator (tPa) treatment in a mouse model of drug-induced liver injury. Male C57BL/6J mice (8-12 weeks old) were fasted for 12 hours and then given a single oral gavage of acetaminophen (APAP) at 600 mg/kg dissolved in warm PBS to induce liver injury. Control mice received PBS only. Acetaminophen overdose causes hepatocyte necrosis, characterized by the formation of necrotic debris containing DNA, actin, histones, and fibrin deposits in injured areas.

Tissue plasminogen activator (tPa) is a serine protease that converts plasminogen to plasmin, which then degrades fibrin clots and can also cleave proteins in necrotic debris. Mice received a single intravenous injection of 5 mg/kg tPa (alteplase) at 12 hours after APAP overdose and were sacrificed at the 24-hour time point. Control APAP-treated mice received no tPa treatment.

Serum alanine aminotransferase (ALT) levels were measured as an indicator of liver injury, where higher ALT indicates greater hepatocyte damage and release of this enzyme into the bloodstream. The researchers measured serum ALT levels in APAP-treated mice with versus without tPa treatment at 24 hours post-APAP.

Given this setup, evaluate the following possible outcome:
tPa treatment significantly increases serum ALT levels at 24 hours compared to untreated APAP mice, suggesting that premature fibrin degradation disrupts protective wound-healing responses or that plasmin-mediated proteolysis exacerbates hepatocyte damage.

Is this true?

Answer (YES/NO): NO